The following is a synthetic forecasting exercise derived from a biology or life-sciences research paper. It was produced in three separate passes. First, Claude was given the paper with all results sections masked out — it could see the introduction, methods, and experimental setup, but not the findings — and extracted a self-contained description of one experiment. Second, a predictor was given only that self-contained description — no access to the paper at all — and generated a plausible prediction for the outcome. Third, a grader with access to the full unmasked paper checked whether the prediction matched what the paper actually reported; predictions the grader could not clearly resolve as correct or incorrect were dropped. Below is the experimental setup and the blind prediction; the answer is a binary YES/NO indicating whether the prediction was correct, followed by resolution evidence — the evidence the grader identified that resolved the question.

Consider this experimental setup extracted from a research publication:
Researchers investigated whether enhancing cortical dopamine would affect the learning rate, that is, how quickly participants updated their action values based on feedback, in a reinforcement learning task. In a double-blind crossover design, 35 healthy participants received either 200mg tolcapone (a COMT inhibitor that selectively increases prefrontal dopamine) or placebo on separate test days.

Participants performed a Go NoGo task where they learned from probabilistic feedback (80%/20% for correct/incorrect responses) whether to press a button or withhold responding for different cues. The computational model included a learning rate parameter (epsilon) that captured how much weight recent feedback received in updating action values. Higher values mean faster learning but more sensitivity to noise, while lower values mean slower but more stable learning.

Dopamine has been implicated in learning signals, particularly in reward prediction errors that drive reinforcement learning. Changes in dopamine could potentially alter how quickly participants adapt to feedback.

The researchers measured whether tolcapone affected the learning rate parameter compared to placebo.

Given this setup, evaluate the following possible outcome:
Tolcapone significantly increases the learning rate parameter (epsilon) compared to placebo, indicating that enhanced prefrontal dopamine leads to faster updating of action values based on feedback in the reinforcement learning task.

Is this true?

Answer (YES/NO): NO